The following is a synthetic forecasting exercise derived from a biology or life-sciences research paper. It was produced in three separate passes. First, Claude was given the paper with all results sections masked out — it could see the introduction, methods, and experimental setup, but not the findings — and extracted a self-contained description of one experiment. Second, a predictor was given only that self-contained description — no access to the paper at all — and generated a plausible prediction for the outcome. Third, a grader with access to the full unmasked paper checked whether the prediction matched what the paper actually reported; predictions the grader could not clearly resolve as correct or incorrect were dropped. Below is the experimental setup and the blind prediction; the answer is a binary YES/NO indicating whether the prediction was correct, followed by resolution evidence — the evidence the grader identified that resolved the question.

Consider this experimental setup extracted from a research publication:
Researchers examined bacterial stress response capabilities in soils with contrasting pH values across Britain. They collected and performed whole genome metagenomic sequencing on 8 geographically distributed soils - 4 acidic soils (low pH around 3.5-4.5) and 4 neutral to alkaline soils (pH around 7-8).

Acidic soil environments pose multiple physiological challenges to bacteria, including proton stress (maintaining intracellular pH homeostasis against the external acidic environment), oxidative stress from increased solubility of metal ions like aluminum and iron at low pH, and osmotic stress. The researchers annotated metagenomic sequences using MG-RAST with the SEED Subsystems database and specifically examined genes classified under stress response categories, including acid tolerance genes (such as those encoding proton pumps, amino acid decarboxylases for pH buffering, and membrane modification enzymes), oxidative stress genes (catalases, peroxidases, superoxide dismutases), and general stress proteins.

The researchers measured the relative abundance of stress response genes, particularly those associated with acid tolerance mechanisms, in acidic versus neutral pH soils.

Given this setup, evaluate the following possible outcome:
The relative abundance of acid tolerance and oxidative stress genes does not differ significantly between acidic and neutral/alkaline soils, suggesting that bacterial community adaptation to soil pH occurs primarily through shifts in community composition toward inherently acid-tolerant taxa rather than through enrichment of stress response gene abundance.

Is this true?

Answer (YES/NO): NO